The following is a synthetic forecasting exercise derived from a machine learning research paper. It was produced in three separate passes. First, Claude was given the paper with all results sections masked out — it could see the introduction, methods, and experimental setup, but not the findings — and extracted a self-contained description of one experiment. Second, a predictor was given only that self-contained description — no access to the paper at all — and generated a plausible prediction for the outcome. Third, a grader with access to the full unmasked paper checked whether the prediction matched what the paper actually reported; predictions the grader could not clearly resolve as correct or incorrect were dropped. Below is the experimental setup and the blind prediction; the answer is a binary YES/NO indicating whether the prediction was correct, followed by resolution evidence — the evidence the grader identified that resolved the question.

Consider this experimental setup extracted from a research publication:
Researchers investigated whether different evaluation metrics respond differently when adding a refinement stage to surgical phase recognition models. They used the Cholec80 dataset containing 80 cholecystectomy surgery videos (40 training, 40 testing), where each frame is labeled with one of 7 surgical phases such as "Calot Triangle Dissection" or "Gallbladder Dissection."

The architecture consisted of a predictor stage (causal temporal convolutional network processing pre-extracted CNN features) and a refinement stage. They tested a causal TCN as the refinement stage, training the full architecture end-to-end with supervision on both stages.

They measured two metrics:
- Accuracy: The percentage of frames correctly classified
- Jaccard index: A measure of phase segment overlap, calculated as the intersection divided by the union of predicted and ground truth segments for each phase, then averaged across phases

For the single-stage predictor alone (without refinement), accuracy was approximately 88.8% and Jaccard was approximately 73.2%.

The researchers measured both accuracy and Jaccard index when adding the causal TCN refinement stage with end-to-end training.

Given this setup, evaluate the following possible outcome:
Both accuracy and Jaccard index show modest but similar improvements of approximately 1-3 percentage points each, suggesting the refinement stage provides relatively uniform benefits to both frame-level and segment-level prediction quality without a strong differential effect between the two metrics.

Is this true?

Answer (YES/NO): NO